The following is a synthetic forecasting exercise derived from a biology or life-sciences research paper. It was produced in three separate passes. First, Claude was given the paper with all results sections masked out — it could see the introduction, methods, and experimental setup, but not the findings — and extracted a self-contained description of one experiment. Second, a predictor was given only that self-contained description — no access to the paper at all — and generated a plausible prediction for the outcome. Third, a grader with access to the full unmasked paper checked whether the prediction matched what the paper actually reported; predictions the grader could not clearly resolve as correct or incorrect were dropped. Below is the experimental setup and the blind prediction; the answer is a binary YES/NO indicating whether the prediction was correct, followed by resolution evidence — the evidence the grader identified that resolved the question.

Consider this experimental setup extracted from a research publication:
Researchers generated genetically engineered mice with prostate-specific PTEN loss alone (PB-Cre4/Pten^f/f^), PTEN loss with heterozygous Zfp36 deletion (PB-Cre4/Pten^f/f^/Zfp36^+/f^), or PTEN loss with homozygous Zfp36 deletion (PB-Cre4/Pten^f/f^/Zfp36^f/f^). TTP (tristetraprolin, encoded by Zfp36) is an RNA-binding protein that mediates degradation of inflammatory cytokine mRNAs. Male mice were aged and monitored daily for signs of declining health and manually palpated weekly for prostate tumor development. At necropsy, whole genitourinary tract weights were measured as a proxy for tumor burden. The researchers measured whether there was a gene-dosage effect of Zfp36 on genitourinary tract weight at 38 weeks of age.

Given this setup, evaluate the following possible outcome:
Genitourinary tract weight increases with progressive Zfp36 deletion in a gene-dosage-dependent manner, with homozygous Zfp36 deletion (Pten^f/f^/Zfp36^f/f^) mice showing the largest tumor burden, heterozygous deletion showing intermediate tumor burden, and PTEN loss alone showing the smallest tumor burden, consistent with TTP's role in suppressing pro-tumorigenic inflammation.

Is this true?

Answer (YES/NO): YES